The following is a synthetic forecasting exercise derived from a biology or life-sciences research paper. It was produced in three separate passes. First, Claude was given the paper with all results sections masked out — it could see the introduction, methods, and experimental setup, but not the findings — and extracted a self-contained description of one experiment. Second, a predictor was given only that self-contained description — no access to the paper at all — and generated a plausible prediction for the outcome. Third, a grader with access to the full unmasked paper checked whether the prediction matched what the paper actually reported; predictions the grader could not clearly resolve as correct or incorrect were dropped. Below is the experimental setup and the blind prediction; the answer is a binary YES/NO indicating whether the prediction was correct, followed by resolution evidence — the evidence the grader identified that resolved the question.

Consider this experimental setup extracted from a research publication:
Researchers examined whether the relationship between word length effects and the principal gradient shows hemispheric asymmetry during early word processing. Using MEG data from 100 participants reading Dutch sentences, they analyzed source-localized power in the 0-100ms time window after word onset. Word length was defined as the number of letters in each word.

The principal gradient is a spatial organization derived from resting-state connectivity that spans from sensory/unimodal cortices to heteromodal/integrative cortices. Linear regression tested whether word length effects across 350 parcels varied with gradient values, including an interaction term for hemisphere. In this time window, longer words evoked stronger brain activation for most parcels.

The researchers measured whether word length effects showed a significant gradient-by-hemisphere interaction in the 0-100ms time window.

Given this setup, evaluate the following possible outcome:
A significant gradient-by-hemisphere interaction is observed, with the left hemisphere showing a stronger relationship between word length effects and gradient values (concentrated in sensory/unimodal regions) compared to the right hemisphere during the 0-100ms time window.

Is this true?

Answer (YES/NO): YES